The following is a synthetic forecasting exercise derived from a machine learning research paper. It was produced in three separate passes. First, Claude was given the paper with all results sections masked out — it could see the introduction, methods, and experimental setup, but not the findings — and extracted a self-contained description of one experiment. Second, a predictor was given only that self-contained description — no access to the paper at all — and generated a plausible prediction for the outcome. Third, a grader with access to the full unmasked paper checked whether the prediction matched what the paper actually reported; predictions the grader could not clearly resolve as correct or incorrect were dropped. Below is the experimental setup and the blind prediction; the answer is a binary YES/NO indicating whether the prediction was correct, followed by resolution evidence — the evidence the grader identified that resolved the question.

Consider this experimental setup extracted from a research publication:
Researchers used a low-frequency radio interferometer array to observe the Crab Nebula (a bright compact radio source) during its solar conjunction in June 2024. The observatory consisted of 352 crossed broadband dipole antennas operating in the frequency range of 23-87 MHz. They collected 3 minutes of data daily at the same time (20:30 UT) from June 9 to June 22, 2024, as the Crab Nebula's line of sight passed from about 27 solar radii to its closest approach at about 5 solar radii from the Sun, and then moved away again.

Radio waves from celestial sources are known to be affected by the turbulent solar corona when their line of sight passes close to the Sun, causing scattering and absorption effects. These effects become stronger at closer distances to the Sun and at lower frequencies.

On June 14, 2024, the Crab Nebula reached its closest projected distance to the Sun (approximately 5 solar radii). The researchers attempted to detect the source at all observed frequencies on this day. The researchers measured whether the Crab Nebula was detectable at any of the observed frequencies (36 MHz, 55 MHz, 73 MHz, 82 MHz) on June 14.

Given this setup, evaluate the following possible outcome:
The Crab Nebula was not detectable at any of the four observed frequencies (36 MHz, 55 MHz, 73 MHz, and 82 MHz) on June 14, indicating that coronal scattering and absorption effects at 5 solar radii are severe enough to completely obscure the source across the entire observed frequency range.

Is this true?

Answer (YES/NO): YES